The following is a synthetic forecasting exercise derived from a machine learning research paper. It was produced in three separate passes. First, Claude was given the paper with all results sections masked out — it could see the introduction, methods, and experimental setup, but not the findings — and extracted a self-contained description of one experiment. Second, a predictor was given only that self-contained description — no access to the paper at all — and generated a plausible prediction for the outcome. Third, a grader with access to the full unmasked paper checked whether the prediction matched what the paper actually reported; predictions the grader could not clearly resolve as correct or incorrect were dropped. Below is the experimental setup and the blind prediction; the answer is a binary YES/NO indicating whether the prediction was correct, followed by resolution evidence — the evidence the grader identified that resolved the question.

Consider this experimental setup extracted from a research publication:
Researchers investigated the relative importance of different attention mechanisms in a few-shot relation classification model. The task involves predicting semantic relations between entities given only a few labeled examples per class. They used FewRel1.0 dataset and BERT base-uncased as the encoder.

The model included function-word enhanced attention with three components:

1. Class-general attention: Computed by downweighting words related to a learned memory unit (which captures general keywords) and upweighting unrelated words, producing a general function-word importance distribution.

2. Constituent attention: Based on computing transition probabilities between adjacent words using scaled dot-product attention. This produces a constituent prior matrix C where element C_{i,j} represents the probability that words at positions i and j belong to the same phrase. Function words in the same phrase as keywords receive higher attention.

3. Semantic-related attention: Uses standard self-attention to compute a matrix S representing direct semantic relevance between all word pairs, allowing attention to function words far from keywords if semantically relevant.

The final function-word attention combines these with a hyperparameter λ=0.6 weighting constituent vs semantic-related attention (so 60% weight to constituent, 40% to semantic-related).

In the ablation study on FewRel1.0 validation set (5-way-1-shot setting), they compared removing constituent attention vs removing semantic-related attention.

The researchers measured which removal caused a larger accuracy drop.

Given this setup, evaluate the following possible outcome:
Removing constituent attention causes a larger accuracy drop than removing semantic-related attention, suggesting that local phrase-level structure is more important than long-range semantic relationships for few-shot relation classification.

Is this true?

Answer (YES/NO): YES